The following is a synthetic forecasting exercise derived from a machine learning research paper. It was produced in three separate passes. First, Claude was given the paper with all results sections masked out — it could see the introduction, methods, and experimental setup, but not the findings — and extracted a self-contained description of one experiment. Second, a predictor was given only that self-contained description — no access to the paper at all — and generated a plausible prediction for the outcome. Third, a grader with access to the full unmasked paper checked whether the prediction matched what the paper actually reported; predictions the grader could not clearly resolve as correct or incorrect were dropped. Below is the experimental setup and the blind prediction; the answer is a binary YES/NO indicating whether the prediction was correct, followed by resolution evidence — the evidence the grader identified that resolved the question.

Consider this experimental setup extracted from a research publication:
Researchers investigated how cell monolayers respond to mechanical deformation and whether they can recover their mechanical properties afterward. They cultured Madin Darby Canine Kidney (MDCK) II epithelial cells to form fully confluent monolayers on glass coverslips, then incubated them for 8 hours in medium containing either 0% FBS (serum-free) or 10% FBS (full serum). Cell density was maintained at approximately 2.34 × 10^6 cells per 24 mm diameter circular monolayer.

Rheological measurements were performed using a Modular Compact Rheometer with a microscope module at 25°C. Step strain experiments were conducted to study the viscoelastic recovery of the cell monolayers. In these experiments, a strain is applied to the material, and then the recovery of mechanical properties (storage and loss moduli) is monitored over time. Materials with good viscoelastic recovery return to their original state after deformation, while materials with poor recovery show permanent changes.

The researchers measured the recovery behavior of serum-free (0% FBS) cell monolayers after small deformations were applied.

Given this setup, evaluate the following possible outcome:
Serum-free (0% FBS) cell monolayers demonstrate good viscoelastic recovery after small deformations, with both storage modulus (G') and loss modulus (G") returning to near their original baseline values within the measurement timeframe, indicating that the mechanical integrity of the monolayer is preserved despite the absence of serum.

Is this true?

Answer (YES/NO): NO